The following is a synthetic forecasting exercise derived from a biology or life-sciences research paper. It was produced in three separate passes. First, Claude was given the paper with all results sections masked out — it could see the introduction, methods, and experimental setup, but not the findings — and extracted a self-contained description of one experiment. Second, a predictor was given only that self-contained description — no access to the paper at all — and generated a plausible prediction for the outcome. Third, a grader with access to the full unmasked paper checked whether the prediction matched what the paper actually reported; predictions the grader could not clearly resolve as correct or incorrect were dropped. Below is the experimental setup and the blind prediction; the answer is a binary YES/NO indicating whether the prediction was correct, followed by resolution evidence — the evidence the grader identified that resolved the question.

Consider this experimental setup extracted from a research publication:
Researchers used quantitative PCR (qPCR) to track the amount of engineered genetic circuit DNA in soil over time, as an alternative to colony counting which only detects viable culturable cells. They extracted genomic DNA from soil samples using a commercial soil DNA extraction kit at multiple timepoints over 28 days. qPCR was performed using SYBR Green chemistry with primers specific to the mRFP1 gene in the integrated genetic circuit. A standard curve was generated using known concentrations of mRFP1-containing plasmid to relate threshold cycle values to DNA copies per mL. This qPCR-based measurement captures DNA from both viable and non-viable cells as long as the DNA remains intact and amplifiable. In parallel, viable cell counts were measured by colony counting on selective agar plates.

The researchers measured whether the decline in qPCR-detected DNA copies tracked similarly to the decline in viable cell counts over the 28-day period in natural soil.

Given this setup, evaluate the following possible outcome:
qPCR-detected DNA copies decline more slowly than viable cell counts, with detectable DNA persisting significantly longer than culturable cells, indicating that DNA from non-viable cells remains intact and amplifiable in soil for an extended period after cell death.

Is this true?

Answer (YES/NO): NO